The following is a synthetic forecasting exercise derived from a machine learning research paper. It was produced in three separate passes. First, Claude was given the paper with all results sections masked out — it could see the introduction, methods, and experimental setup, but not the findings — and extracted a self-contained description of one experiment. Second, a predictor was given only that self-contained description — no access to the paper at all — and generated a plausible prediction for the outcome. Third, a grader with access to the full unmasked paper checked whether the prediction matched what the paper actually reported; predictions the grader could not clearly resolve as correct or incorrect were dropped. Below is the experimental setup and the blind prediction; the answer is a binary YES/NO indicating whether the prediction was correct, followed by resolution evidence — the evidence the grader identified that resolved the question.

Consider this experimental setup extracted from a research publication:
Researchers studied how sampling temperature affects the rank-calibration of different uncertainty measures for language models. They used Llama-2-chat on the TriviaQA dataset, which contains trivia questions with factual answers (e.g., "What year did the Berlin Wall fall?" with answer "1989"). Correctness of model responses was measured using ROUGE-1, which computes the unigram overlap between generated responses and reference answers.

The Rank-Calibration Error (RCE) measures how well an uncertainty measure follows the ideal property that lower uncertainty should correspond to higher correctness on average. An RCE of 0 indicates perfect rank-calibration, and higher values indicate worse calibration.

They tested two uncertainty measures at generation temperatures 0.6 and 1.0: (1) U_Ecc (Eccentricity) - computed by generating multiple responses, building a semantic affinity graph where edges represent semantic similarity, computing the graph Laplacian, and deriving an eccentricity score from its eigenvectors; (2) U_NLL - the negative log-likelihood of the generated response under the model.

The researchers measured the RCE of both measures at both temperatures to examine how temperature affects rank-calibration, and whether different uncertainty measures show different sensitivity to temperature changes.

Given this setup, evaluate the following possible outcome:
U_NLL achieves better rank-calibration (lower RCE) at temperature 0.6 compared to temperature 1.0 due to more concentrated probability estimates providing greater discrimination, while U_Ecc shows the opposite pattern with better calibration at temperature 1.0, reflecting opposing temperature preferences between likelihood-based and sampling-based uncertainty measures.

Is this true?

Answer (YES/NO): NO